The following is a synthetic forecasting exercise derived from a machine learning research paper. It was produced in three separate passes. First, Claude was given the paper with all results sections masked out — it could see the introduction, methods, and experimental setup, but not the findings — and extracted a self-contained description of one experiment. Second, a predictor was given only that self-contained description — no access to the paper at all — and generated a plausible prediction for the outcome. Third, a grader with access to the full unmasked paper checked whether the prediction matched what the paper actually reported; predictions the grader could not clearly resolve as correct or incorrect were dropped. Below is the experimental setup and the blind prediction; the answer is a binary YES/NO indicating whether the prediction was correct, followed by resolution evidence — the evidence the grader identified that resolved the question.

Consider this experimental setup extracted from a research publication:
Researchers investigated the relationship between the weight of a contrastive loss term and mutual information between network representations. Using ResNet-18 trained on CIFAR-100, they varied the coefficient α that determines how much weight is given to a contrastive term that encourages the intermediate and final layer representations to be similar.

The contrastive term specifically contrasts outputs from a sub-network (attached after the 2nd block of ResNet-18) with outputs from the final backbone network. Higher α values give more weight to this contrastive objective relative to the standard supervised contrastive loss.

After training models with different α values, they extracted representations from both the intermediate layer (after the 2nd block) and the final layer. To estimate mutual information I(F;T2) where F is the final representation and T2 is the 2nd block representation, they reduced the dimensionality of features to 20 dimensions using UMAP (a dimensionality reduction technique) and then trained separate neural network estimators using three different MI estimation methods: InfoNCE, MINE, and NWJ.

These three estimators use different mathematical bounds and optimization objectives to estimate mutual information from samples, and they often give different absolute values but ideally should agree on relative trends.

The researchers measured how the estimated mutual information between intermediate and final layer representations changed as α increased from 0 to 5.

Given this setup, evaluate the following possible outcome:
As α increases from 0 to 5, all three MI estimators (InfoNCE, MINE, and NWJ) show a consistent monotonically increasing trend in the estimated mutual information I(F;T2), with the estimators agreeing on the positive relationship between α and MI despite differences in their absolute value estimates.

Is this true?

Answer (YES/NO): YES